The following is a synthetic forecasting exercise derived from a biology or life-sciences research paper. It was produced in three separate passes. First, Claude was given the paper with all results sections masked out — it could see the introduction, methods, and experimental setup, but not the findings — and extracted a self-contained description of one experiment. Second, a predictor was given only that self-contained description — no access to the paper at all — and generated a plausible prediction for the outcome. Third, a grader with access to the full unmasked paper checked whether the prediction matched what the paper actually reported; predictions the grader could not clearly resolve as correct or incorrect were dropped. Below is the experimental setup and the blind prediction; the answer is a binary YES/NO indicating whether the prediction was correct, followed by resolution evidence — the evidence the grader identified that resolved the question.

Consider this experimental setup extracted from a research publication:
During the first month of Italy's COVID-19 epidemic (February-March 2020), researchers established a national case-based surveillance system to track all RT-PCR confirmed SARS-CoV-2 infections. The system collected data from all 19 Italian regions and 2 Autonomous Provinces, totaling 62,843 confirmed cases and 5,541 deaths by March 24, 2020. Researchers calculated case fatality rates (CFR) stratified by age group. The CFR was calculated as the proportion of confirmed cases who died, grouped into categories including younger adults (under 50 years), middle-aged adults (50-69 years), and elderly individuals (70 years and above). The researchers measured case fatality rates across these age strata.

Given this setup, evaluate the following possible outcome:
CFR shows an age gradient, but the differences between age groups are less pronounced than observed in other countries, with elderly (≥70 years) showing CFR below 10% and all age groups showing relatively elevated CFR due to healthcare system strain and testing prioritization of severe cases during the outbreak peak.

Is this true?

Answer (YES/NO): NO